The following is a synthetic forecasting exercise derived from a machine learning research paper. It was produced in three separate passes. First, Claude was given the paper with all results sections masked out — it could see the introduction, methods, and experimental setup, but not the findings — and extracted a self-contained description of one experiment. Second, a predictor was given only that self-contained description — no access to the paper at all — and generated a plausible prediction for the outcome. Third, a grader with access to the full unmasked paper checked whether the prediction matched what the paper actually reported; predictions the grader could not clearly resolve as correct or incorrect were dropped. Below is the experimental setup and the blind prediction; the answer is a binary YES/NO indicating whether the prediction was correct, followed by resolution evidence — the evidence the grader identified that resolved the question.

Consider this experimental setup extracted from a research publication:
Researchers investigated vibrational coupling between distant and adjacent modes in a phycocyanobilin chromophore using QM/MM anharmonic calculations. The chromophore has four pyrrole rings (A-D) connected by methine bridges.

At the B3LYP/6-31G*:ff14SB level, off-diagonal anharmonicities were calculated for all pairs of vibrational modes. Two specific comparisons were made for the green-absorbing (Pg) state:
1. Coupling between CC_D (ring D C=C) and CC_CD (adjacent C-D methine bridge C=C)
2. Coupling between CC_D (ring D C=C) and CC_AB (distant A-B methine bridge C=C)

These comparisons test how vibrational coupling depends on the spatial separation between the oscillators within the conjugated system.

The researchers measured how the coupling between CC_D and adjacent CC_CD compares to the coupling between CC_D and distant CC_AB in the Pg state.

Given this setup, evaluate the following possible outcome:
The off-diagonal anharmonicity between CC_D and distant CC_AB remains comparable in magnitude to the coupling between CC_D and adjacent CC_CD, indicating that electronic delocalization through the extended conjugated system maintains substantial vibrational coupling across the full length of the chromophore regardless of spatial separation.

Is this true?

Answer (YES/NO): NO